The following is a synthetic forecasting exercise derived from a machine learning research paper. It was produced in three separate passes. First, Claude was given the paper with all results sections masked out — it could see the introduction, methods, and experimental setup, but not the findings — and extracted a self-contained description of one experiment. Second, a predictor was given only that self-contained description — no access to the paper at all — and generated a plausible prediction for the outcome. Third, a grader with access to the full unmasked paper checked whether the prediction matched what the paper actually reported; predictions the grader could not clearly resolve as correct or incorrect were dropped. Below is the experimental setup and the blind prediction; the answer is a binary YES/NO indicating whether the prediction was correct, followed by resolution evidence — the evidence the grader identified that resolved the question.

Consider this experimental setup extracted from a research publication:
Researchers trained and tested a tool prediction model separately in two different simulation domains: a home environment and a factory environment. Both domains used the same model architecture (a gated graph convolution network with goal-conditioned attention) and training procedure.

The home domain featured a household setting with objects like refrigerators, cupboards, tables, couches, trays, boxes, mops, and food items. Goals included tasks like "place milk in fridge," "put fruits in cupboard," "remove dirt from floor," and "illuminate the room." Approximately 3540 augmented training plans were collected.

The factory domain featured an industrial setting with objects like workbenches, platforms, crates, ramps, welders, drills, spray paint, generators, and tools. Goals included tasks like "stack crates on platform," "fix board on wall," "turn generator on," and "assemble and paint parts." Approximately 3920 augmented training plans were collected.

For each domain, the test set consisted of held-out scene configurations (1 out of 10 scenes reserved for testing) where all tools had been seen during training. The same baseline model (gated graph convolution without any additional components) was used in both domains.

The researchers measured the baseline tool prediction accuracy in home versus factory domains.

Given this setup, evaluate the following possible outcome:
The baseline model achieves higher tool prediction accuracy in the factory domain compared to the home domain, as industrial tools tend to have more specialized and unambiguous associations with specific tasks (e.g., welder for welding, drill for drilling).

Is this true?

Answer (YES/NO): YES